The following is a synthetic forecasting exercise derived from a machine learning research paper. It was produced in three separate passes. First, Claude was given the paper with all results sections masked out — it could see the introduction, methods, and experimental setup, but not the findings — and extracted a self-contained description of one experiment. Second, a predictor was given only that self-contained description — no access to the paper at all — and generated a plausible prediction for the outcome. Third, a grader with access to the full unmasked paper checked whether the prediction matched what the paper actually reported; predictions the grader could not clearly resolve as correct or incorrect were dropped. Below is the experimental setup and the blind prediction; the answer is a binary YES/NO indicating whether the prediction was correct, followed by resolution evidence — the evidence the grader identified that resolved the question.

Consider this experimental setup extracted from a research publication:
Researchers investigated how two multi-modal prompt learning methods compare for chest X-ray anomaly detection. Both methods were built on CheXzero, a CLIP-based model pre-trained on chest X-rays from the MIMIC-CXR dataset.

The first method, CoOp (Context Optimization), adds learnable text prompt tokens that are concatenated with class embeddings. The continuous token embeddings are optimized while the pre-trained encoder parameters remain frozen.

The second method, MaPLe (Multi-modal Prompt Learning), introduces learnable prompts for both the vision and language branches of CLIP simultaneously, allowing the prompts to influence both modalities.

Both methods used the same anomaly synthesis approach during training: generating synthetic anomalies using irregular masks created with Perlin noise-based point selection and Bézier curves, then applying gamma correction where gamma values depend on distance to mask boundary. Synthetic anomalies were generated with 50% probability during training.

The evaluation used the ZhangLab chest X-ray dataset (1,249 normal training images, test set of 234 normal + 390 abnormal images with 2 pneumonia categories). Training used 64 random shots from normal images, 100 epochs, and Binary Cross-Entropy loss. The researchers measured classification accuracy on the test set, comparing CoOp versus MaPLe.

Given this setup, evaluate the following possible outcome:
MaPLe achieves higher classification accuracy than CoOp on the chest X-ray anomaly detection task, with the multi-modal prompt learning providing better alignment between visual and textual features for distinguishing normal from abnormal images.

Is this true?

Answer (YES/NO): YES